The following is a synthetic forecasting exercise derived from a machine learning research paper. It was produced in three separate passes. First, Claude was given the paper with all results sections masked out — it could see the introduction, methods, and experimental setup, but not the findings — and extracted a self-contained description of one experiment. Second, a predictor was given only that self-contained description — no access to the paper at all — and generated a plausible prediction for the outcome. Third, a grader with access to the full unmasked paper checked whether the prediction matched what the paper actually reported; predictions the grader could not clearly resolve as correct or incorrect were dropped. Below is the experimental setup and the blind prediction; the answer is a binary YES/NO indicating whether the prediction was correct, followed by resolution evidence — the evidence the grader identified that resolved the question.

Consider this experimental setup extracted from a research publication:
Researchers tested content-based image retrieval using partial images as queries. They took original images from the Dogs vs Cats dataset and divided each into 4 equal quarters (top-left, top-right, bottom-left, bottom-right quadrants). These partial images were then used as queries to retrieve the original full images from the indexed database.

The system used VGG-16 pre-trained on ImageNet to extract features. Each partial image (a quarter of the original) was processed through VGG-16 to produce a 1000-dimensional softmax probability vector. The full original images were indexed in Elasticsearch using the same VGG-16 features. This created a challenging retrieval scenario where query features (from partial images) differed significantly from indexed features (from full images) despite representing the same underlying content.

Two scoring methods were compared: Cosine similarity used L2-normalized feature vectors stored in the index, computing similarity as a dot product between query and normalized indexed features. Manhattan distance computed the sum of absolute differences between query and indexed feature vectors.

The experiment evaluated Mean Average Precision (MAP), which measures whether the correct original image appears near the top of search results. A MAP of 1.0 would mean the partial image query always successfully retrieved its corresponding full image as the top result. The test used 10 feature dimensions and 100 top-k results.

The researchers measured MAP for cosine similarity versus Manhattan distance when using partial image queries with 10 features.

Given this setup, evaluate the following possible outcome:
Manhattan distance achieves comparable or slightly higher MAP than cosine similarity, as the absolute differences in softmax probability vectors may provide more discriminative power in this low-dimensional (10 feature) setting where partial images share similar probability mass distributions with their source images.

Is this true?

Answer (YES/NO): NO